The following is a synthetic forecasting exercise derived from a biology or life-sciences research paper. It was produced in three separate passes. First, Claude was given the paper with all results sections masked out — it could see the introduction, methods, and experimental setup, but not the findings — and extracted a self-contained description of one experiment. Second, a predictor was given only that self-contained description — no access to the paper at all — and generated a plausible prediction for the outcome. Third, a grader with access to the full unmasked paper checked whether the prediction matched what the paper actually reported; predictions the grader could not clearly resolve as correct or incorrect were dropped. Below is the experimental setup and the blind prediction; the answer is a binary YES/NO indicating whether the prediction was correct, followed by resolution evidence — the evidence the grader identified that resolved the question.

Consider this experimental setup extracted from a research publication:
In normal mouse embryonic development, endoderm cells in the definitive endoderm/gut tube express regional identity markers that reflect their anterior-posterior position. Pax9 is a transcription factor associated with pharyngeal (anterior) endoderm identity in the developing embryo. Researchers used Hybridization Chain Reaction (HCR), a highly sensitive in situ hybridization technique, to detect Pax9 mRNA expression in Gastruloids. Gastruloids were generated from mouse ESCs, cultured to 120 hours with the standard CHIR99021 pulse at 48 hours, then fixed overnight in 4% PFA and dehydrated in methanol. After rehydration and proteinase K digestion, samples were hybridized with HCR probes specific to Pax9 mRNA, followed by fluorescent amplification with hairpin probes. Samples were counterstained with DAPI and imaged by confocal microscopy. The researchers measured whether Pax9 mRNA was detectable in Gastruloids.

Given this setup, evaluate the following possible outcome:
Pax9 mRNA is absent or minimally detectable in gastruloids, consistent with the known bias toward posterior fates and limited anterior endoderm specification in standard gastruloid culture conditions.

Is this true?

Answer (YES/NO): NO